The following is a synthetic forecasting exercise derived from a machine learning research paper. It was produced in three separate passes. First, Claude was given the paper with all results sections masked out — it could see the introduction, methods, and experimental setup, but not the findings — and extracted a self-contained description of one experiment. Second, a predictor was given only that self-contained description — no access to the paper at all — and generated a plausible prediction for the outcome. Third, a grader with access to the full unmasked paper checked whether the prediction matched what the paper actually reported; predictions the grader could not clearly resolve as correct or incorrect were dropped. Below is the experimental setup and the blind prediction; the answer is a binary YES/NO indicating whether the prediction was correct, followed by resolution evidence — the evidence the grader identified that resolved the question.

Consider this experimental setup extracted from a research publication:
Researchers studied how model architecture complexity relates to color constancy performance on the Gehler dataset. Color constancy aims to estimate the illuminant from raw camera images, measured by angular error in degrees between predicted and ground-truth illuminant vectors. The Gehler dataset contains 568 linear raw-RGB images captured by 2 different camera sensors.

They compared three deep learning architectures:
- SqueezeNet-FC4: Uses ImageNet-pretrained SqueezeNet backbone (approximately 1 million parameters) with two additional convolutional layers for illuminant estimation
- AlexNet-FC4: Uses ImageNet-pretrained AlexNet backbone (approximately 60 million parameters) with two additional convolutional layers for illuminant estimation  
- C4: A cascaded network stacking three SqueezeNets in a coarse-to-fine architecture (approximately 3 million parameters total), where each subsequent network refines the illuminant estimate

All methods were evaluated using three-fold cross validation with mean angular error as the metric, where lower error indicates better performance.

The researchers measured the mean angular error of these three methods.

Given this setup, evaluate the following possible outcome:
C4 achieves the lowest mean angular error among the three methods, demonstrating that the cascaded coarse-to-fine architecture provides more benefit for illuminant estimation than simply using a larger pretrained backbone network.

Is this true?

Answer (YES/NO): YES